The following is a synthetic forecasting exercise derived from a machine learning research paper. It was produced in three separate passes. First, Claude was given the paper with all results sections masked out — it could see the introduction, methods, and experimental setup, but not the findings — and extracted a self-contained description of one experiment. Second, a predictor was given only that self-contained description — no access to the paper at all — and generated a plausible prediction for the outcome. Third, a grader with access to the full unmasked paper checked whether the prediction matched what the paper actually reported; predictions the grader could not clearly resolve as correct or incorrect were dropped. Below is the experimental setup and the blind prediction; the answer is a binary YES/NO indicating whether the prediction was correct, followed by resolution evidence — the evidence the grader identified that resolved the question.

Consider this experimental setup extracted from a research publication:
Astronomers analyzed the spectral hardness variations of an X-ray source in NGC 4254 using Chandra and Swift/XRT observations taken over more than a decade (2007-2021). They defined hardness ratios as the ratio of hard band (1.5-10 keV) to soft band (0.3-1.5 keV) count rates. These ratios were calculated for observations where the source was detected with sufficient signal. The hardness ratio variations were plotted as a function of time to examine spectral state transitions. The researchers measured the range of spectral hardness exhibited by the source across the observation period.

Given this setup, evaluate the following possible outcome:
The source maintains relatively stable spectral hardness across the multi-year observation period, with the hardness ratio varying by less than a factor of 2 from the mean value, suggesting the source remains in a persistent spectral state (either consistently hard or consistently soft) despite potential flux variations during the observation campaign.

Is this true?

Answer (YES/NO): NO